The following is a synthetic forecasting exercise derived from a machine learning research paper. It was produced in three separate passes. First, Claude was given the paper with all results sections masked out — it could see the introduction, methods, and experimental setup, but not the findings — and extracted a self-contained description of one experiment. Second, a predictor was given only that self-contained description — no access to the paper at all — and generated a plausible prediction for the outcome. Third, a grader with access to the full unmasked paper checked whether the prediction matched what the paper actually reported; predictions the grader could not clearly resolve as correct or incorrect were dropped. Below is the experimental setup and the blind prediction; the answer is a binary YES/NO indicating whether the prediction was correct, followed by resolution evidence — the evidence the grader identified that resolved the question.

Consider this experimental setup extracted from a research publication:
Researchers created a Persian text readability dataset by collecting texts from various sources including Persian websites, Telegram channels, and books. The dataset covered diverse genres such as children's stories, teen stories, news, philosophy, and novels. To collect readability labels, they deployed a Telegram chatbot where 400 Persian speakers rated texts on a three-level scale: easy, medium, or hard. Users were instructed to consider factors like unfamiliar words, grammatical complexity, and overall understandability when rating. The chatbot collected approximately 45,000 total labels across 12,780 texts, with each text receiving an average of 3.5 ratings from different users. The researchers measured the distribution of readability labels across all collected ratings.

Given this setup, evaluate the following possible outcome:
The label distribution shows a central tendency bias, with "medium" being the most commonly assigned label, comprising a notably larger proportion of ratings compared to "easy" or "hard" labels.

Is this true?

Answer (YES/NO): NO